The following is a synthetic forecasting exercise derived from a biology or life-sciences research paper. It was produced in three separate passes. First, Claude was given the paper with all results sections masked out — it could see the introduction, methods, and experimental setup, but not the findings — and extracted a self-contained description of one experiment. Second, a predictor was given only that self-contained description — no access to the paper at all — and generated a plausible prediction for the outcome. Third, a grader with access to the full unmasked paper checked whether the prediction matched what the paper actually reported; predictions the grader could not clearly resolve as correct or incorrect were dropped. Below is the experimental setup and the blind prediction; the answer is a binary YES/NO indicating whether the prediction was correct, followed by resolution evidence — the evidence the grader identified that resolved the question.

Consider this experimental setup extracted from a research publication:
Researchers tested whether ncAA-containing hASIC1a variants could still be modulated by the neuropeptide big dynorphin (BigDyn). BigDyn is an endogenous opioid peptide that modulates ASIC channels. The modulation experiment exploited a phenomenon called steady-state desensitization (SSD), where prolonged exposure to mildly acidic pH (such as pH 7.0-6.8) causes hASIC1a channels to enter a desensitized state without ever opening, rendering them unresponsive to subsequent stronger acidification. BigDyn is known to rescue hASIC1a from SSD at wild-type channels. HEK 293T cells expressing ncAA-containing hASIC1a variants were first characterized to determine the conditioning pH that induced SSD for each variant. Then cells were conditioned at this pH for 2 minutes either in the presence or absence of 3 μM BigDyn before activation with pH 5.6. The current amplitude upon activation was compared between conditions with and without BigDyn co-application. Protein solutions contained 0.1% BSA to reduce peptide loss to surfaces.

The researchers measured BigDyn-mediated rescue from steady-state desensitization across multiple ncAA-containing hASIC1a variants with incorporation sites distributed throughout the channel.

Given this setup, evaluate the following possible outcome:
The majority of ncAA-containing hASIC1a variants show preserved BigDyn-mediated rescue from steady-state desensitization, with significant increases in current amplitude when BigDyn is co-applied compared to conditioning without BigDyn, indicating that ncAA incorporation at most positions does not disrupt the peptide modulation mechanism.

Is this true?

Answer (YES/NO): NO